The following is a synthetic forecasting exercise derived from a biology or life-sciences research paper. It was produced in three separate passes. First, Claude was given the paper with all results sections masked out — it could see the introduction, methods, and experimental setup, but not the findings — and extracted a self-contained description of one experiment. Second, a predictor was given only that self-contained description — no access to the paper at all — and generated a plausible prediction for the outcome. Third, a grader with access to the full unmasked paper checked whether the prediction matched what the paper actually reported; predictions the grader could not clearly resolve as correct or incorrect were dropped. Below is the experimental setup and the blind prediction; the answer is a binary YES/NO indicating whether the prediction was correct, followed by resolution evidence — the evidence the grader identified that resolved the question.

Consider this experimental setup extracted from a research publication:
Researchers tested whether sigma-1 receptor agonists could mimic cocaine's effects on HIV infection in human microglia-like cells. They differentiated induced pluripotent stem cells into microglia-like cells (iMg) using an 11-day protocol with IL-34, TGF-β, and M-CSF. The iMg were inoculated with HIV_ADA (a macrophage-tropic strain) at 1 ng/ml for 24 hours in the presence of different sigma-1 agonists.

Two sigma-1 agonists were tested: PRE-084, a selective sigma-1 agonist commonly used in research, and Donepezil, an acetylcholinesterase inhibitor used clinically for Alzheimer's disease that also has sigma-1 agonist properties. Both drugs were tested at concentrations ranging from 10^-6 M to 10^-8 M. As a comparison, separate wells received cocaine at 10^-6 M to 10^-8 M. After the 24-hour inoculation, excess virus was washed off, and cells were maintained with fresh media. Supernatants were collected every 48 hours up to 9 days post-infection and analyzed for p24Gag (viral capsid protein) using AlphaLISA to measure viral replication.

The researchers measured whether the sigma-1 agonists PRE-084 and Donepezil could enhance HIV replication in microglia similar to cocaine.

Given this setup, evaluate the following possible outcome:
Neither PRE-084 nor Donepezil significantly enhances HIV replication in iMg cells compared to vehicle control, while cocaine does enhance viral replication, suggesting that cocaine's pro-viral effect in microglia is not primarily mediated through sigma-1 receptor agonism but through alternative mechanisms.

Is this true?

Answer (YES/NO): NO